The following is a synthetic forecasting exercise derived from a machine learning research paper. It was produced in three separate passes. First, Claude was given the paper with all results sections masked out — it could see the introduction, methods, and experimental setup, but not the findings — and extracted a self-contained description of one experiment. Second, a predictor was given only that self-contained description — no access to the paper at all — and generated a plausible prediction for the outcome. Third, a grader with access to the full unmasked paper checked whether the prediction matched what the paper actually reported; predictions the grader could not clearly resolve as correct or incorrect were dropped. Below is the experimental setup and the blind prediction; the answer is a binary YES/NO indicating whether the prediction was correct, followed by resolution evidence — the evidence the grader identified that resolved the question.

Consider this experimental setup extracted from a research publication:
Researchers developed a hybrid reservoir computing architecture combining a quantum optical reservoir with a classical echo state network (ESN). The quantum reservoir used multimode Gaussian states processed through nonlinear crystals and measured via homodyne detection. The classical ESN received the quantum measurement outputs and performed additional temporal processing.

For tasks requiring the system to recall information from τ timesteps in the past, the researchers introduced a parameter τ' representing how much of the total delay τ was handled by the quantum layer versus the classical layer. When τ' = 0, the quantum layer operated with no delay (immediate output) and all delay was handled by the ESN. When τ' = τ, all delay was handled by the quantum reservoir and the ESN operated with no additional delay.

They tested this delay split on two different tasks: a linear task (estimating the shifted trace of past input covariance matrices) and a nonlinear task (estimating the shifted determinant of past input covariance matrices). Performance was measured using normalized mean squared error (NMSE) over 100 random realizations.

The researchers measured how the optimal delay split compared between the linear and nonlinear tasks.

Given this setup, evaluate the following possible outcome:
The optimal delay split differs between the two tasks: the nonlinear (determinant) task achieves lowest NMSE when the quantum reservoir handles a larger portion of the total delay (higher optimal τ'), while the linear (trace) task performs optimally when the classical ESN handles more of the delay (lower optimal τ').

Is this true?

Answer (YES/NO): YES